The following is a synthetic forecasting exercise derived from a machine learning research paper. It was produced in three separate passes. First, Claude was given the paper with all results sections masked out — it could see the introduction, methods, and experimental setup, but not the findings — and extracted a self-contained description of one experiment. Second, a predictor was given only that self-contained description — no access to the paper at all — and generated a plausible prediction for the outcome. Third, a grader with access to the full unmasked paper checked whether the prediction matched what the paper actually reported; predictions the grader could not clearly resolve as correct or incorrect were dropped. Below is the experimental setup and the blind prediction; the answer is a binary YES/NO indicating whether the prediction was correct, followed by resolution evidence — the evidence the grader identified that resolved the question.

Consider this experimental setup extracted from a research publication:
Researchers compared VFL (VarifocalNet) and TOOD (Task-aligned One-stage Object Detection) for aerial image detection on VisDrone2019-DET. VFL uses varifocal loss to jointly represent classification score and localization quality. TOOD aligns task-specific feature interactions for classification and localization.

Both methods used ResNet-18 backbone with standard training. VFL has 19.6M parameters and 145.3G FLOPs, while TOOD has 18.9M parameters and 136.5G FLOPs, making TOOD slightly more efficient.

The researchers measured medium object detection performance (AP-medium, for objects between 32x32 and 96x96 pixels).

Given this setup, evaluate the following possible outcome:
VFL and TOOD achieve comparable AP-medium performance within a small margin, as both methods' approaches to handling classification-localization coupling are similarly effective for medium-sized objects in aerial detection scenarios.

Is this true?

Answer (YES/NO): NO